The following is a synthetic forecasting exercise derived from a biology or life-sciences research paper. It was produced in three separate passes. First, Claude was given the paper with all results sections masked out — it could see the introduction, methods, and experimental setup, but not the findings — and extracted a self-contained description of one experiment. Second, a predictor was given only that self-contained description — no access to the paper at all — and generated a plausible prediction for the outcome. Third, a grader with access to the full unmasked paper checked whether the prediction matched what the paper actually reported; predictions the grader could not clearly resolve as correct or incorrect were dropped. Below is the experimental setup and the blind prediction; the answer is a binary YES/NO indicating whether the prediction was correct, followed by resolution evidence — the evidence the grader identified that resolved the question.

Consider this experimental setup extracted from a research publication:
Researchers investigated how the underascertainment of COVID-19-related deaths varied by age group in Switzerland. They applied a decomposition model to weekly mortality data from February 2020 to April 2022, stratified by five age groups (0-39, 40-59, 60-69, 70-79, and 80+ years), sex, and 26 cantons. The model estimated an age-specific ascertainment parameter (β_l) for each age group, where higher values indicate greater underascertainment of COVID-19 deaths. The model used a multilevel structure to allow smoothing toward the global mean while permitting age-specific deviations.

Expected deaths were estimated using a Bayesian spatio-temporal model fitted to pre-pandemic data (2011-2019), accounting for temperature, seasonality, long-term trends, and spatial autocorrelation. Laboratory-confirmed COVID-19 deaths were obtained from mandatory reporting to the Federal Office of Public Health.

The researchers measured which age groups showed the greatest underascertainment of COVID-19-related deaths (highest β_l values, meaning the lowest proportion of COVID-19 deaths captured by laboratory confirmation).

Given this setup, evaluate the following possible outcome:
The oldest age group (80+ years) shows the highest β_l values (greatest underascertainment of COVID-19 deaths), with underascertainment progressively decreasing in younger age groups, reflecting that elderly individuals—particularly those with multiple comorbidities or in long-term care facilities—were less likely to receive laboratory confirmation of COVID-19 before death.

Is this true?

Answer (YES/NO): NO